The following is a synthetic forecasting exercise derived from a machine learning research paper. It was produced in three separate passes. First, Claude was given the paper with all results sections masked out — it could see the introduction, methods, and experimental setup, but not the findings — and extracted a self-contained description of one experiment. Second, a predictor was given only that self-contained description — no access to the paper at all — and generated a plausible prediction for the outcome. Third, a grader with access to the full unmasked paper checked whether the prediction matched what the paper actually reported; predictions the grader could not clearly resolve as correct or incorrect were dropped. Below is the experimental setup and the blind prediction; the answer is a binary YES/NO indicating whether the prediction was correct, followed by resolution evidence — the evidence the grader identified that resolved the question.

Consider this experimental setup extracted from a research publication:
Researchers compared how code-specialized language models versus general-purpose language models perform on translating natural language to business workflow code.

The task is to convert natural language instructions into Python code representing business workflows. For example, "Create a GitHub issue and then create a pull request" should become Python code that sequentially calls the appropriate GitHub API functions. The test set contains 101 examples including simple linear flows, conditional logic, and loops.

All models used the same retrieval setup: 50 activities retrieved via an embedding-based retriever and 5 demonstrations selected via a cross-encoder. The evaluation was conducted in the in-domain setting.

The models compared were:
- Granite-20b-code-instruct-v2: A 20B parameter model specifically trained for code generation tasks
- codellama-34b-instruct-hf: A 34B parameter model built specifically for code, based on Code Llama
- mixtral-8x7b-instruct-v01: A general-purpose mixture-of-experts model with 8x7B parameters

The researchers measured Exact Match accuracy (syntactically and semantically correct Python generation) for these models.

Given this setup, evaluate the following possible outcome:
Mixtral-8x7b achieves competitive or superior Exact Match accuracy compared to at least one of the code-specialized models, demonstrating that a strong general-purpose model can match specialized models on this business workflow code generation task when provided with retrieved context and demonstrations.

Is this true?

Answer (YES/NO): YES